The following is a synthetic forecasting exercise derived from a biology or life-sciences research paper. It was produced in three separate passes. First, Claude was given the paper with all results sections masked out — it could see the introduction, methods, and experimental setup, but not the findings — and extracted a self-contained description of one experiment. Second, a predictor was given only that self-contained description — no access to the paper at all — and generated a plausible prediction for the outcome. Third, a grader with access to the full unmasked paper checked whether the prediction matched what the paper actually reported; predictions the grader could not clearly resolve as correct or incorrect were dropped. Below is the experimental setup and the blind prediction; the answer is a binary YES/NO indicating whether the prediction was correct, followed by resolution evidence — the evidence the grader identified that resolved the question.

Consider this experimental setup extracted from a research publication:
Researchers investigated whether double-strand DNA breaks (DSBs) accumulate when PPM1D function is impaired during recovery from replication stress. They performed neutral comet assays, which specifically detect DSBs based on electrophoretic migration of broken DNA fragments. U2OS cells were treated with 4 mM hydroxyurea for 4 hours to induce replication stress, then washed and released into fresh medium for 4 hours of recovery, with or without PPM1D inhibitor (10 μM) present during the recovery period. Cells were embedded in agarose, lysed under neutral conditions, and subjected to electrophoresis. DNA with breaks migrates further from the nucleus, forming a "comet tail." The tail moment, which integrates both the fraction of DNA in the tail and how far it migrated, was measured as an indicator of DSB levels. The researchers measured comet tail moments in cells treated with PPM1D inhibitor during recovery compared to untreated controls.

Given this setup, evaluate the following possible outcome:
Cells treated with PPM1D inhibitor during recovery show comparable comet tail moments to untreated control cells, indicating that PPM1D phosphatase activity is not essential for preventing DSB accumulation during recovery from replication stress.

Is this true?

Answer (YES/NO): YES